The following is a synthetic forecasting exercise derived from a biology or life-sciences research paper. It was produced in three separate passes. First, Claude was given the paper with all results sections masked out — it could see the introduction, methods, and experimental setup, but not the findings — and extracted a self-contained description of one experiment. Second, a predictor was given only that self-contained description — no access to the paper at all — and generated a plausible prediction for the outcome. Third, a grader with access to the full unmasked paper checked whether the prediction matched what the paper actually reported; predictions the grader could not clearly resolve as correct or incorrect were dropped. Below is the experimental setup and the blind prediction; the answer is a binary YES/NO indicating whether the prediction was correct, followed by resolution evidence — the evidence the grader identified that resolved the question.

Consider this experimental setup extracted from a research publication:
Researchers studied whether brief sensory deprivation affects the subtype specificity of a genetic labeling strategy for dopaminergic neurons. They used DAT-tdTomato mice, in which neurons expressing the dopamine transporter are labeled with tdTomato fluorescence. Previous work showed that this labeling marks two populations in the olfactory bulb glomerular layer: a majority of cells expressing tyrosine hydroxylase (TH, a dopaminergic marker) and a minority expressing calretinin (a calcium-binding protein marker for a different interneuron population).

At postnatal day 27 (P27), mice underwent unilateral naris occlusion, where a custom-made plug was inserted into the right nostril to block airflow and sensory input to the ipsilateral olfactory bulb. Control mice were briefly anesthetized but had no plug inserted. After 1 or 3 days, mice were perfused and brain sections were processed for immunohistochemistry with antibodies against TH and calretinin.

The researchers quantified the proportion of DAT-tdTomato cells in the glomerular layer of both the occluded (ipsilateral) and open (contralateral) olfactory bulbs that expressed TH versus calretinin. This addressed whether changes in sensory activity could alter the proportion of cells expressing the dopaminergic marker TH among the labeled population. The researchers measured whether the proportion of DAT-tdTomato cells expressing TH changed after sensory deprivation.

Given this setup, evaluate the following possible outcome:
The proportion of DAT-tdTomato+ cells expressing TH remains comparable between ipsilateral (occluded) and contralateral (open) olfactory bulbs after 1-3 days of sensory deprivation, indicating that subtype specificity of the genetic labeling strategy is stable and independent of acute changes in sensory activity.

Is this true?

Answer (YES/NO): NO